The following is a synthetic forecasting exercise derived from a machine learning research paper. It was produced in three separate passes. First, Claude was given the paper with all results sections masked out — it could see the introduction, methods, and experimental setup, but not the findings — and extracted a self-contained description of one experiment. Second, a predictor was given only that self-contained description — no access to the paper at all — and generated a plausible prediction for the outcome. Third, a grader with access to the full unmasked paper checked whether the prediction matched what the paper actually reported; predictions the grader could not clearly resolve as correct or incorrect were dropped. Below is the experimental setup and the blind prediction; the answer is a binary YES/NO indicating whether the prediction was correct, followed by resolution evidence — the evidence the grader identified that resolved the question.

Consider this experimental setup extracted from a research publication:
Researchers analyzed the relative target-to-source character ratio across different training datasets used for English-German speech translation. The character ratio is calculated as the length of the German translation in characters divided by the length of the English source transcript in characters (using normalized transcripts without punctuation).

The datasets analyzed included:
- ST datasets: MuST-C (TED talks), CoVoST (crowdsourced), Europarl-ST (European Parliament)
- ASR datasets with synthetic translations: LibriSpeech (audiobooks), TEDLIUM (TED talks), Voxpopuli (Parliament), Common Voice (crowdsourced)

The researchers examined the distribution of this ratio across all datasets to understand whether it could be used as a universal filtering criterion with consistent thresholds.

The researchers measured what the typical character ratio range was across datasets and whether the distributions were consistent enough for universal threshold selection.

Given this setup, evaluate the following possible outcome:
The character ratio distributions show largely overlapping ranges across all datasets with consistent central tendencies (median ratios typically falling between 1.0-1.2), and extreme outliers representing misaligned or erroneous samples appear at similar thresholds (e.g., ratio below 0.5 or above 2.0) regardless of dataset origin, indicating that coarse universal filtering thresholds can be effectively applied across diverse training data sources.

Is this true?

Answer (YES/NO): YES